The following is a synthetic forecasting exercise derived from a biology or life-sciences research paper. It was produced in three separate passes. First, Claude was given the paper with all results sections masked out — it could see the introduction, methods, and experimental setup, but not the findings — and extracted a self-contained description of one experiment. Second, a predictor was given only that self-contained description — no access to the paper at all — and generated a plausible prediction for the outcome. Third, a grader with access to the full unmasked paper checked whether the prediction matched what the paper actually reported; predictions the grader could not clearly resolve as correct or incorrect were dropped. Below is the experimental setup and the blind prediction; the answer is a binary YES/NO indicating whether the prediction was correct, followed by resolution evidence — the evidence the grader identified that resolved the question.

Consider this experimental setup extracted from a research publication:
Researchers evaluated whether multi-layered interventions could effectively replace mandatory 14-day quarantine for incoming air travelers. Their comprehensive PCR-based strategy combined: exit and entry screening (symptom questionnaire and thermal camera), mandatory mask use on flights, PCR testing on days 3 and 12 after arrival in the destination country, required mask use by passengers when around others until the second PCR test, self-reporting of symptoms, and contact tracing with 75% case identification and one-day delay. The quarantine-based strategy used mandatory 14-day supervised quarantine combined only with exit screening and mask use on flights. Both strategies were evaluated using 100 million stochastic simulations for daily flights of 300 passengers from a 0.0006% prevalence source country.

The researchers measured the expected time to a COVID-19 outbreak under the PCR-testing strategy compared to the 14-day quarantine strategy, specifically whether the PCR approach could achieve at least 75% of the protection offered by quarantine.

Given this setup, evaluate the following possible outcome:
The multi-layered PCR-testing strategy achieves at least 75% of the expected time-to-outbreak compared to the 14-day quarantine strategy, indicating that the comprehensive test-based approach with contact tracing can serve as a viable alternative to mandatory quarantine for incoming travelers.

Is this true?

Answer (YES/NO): YES